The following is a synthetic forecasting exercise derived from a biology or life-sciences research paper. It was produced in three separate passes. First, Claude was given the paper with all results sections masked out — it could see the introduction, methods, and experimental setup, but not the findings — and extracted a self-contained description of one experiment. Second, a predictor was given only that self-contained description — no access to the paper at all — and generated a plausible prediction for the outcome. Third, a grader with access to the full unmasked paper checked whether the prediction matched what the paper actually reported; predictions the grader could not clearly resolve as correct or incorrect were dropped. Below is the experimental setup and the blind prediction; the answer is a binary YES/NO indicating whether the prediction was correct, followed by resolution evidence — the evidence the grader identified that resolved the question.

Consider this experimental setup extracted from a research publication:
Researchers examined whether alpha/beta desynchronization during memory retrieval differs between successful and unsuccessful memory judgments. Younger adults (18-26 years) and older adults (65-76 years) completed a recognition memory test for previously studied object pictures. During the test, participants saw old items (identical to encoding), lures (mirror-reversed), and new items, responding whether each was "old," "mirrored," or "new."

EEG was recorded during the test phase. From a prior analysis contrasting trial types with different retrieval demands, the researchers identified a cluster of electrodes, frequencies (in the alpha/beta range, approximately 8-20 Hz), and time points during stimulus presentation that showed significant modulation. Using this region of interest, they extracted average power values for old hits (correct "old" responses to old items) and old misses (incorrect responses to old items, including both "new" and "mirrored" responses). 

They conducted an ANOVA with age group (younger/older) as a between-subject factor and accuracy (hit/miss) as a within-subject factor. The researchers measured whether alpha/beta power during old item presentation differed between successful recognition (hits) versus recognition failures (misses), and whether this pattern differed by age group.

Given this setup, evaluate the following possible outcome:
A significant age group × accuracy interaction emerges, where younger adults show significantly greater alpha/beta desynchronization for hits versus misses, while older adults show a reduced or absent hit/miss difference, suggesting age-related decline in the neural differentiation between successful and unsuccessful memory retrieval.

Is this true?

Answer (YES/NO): YES